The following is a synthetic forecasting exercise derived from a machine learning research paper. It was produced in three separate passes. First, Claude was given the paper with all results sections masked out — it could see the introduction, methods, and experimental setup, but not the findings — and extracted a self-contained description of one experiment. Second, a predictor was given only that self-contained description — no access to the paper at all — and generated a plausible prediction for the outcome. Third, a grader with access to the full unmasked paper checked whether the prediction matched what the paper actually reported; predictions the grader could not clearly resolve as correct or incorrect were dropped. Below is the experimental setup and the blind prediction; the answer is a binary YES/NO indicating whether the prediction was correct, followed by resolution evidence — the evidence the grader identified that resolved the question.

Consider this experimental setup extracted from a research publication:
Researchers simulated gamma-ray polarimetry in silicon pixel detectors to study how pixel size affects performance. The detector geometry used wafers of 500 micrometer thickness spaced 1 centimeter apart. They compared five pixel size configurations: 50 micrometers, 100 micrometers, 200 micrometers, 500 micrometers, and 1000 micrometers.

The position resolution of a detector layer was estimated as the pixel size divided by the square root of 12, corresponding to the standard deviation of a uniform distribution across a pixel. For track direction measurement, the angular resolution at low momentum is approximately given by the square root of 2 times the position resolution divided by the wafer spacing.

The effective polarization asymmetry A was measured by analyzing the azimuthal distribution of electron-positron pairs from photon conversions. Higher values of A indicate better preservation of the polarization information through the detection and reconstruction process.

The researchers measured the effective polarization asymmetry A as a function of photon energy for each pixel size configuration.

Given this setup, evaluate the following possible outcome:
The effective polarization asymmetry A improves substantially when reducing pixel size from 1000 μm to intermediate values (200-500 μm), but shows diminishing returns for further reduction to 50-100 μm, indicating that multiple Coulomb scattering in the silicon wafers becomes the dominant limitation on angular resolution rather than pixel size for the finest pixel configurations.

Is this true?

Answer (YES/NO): NO